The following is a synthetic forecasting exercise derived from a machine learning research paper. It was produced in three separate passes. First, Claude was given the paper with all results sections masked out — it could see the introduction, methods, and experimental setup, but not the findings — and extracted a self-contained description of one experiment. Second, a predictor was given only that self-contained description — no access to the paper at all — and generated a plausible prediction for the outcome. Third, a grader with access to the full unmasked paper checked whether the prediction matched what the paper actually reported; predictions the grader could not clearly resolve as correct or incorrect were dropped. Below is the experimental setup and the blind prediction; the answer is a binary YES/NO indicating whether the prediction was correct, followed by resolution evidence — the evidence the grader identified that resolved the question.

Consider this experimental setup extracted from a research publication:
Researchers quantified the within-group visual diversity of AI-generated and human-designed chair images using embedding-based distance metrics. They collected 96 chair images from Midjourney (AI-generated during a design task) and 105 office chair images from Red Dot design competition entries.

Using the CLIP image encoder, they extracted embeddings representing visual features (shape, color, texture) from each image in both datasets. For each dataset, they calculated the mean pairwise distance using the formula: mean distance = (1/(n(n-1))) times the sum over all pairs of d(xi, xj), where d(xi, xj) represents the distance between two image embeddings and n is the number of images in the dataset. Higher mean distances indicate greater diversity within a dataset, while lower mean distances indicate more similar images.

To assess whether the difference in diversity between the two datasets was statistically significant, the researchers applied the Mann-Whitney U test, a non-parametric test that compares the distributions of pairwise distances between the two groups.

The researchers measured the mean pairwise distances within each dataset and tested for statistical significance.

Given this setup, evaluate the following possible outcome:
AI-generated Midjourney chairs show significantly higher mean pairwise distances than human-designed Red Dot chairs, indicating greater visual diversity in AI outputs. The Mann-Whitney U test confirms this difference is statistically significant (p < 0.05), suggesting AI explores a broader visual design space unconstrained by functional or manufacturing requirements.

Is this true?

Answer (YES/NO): NO